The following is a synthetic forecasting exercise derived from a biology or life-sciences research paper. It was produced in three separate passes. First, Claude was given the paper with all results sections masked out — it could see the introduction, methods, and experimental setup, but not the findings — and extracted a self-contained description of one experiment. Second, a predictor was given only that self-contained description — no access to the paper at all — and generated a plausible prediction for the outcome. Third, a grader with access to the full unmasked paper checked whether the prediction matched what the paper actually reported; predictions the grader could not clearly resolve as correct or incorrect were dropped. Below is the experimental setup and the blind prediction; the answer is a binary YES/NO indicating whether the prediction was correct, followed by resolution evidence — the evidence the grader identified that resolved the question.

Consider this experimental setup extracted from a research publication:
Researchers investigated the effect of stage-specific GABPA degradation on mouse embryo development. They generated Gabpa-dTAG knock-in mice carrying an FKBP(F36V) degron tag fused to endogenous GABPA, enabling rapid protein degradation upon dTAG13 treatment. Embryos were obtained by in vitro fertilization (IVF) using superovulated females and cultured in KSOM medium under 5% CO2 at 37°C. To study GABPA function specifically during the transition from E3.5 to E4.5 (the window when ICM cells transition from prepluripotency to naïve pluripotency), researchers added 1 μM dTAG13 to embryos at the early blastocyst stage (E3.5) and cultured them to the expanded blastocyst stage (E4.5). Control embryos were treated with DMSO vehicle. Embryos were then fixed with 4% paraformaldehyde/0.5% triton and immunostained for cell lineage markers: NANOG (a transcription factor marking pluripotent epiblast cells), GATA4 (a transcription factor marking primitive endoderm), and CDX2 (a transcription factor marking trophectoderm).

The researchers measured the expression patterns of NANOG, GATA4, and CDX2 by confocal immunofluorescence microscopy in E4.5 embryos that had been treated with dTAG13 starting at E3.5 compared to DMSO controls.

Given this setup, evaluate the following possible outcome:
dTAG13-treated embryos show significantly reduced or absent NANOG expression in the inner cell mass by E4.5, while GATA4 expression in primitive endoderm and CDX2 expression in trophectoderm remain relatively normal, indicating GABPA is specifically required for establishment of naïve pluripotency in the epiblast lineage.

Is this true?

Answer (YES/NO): YES